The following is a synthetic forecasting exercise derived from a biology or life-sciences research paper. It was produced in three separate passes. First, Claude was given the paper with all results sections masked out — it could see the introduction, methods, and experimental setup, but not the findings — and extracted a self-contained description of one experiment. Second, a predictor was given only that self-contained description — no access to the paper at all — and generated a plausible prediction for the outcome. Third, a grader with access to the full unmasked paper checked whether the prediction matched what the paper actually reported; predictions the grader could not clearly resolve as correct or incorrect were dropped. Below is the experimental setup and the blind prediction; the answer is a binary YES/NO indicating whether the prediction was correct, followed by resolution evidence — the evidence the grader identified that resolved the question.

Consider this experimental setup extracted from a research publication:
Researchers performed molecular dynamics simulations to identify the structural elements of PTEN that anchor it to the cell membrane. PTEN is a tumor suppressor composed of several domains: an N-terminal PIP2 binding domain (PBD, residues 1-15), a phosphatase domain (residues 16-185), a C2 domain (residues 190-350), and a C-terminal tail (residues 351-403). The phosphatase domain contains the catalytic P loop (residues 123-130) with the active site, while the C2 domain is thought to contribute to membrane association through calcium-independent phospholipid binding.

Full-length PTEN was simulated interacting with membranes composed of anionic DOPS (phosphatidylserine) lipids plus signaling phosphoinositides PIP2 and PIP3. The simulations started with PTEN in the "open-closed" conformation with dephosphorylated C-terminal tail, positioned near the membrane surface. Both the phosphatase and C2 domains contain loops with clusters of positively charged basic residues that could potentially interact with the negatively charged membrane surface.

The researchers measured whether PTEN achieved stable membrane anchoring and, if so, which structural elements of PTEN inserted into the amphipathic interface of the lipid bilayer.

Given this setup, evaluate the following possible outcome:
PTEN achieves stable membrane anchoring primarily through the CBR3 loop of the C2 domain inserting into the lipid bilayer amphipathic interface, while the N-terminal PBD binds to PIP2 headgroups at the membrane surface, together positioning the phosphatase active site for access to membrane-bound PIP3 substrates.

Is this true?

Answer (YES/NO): NO